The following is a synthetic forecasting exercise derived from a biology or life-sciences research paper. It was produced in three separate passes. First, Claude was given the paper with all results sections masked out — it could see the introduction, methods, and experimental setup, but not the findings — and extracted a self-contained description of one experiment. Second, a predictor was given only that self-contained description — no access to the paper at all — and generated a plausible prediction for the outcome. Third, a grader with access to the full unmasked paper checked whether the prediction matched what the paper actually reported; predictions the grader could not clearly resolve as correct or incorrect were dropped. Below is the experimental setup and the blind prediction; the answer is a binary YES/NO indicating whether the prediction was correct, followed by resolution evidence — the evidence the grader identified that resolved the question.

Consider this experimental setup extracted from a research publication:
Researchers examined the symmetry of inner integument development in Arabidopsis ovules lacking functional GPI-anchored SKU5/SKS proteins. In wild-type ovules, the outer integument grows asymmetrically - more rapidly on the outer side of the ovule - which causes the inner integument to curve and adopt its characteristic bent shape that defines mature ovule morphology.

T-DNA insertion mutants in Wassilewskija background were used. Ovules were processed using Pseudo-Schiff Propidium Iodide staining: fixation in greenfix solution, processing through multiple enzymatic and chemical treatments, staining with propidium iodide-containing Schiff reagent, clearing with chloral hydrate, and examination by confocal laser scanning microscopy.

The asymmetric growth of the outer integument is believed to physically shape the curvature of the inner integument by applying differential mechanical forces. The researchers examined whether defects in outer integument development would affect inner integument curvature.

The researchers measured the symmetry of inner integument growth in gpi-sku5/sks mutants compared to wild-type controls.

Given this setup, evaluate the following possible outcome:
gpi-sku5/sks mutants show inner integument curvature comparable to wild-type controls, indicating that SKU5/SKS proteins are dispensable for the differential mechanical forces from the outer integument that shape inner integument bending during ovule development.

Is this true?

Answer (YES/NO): NO